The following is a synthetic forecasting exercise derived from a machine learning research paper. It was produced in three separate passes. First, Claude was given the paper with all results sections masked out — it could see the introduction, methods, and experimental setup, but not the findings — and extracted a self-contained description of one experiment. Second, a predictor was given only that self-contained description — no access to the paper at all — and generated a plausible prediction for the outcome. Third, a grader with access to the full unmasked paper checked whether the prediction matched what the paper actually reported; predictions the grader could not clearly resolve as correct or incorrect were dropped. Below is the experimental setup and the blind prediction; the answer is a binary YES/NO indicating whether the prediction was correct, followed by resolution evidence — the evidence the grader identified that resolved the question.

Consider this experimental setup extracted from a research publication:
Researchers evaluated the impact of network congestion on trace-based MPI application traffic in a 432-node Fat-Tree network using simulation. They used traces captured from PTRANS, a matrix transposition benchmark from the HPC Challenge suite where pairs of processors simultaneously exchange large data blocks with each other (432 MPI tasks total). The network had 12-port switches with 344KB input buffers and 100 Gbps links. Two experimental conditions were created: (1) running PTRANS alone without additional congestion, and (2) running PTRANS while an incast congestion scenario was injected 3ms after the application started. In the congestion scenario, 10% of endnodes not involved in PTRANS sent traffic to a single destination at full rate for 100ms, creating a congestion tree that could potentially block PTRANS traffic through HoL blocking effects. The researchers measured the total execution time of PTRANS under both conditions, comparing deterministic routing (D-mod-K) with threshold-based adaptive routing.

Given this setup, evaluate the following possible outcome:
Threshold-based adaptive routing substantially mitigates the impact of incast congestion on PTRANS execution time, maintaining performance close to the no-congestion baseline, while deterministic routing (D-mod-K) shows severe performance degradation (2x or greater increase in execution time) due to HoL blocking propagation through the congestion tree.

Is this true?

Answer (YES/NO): NO